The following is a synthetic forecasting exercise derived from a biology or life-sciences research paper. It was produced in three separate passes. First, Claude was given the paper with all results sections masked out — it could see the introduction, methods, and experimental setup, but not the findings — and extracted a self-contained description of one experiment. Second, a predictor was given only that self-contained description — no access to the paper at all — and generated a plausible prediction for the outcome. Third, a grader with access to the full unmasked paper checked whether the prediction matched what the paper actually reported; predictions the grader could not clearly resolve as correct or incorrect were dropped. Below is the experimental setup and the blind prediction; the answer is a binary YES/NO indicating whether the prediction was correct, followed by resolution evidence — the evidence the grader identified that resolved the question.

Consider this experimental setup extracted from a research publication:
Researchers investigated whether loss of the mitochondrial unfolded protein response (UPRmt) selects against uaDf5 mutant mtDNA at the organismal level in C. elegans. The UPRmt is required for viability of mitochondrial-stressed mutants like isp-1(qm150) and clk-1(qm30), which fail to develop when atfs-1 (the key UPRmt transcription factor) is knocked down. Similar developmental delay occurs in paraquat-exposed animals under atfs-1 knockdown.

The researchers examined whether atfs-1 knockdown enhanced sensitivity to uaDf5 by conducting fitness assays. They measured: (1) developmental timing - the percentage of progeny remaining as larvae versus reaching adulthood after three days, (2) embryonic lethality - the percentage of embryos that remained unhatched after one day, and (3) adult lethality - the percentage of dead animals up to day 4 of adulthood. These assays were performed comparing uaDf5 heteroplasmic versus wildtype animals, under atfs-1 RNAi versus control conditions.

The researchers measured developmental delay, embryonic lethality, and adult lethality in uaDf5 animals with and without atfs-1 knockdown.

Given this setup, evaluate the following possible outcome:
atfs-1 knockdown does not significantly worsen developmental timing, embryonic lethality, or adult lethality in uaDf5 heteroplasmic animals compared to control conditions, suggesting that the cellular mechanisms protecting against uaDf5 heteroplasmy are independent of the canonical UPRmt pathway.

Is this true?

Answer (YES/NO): NO